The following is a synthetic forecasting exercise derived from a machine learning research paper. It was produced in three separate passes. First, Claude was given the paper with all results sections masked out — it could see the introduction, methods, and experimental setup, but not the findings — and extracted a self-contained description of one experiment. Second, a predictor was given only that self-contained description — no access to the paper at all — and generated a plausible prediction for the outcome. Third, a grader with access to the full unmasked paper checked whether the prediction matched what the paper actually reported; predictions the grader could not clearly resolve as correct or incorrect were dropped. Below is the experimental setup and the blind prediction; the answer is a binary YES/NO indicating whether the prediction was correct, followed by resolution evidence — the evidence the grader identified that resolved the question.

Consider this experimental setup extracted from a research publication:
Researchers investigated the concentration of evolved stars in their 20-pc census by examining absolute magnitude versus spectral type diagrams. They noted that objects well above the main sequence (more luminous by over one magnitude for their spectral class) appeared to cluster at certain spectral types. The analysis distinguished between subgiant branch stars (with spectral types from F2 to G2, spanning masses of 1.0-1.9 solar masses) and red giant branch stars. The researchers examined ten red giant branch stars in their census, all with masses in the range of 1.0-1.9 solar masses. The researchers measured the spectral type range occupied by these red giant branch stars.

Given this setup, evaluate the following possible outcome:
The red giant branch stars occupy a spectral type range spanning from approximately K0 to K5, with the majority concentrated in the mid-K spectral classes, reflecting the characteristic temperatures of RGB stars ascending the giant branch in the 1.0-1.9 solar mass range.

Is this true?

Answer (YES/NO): NO